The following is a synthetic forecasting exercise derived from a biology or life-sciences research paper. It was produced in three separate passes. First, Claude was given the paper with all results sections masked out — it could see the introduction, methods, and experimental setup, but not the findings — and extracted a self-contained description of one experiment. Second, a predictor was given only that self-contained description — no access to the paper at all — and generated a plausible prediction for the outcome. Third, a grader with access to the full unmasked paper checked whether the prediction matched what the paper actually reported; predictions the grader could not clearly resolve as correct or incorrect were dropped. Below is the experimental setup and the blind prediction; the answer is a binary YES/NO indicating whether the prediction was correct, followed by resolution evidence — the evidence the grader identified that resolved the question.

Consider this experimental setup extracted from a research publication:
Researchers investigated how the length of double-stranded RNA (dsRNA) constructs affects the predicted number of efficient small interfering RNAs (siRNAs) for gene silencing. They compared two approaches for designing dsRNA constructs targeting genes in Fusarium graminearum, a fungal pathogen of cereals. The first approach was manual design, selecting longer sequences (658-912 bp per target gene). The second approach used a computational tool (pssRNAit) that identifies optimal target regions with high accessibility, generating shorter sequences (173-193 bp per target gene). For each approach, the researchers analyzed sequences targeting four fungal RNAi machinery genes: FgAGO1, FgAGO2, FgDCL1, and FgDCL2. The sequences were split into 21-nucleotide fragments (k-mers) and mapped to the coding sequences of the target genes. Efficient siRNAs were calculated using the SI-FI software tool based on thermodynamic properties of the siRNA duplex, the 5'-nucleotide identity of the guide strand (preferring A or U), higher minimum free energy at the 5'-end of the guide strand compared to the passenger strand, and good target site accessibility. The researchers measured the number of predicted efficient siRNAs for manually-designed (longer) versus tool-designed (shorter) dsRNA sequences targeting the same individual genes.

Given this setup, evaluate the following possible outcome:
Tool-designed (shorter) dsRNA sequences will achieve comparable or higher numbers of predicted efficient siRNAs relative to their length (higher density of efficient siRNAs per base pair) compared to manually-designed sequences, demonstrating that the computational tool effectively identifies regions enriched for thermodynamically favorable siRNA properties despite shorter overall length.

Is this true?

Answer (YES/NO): NO